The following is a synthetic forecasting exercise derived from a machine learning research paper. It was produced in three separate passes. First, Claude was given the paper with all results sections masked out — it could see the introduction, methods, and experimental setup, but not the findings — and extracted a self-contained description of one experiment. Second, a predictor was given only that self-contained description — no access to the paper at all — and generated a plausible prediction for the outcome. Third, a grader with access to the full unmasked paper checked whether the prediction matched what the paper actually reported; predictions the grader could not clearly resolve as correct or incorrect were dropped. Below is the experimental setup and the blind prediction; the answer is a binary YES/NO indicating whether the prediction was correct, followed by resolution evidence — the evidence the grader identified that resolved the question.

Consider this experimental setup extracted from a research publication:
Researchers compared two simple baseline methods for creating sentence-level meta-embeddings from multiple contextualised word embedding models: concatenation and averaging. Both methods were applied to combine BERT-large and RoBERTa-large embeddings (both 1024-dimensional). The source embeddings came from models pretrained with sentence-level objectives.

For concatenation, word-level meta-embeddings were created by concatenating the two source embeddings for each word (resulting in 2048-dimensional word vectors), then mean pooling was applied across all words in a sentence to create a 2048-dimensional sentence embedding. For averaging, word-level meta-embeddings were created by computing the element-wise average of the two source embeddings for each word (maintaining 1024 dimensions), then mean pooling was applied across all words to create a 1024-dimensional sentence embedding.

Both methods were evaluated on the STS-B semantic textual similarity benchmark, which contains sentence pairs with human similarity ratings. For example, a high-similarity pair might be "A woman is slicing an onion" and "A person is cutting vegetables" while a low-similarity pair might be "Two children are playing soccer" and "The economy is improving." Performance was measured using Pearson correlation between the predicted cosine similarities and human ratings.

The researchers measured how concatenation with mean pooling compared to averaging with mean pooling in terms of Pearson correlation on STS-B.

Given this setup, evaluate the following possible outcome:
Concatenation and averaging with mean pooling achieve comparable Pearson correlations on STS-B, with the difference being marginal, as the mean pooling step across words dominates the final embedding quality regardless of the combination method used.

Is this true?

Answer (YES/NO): YES